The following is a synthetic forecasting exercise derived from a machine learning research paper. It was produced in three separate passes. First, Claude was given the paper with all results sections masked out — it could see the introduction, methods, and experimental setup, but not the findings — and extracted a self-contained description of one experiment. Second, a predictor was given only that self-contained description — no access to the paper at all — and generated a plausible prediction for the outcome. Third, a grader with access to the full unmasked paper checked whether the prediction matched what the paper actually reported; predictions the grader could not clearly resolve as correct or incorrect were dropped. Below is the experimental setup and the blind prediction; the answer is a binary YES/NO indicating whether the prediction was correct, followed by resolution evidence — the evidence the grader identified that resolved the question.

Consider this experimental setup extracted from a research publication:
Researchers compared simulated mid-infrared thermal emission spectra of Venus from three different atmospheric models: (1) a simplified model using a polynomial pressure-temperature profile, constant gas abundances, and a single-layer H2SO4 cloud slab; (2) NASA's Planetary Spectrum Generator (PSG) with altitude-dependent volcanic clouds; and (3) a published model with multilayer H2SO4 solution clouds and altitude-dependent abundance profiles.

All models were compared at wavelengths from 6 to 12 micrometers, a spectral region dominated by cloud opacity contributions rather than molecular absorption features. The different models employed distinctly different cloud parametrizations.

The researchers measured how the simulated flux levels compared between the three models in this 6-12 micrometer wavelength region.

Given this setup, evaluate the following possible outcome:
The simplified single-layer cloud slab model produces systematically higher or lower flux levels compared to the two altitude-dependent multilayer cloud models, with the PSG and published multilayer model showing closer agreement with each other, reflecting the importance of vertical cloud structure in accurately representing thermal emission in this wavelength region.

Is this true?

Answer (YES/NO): NO